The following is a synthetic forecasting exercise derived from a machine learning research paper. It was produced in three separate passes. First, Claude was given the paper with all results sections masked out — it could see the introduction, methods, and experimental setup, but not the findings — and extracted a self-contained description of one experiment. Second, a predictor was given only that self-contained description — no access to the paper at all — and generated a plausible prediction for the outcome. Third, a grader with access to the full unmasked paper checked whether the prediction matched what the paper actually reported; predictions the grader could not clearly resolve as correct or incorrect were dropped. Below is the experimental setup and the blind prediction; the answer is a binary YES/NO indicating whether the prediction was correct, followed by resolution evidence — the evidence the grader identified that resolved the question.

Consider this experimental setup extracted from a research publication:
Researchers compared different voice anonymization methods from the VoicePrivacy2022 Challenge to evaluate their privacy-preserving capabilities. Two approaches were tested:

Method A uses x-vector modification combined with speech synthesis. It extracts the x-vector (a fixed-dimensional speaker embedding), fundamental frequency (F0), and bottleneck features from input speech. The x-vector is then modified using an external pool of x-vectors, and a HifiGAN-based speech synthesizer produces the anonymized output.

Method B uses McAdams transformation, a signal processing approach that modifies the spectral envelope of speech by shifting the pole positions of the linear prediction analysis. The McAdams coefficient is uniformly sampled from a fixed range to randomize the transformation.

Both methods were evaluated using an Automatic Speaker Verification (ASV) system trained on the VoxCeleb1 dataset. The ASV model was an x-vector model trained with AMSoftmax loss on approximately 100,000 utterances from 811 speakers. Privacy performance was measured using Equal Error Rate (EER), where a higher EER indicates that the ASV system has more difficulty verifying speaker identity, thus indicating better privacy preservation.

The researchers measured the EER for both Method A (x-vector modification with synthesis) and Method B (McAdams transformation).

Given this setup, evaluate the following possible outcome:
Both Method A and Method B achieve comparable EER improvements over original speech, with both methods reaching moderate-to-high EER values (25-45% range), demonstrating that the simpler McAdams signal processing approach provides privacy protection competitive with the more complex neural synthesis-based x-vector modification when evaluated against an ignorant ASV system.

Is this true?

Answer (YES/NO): YES